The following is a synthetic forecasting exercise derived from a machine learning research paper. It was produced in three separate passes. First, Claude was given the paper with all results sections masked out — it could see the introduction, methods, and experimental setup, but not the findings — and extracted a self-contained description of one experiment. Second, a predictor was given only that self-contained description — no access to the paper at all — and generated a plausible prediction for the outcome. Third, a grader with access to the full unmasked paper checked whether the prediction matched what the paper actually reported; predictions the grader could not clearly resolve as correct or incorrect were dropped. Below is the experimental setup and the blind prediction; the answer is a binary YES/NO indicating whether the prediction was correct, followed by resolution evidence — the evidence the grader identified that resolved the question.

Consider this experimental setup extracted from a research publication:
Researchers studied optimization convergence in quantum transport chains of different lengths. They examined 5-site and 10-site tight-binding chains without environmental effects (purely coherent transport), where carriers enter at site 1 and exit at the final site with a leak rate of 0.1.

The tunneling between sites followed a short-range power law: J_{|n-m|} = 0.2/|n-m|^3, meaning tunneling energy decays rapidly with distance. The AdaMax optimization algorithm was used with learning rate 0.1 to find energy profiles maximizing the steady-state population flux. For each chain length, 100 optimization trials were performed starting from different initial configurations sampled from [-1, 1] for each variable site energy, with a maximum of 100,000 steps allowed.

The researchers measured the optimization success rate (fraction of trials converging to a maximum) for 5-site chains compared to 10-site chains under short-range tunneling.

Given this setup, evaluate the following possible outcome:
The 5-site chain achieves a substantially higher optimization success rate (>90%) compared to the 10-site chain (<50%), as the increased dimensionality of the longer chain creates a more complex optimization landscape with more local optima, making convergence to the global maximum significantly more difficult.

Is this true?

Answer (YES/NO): YES